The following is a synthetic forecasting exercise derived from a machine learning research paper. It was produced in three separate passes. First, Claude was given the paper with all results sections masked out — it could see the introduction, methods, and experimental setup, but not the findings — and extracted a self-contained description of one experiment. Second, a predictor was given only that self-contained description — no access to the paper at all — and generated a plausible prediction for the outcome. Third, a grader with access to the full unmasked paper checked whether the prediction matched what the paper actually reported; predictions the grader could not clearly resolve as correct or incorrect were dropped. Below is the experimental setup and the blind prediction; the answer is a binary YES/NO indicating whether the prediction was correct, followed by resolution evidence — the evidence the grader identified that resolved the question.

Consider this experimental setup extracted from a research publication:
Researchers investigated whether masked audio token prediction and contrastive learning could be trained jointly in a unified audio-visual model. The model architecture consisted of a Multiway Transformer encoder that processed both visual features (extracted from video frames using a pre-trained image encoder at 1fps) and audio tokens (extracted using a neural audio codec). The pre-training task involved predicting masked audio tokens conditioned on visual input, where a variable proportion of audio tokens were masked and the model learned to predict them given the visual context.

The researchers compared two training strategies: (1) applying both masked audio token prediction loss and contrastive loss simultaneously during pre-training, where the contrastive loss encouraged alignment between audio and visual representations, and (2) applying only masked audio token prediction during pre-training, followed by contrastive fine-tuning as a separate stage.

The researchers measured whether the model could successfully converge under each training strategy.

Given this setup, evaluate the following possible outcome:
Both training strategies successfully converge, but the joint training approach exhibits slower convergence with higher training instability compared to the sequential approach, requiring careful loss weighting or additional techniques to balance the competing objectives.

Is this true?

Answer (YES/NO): NO